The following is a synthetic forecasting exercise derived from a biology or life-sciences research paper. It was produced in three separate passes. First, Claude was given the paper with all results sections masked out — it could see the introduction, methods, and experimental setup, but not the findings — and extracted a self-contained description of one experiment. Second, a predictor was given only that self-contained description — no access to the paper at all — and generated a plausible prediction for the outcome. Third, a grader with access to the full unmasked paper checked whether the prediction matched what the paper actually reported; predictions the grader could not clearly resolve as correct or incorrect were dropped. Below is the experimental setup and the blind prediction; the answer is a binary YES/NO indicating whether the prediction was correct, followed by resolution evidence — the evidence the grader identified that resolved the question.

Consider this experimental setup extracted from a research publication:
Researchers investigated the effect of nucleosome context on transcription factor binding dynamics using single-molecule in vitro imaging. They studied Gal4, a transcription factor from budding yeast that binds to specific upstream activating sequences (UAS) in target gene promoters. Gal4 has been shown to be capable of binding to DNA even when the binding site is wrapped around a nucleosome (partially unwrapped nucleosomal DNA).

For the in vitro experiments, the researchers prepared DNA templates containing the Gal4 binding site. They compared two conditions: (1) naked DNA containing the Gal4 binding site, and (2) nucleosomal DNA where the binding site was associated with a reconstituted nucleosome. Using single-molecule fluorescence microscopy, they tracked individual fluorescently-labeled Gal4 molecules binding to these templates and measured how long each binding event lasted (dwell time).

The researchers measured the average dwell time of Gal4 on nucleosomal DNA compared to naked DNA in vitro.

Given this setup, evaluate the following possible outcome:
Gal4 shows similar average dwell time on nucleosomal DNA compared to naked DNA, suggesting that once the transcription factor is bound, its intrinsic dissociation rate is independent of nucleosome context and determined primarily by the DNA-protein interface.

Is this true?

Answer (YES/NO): NO